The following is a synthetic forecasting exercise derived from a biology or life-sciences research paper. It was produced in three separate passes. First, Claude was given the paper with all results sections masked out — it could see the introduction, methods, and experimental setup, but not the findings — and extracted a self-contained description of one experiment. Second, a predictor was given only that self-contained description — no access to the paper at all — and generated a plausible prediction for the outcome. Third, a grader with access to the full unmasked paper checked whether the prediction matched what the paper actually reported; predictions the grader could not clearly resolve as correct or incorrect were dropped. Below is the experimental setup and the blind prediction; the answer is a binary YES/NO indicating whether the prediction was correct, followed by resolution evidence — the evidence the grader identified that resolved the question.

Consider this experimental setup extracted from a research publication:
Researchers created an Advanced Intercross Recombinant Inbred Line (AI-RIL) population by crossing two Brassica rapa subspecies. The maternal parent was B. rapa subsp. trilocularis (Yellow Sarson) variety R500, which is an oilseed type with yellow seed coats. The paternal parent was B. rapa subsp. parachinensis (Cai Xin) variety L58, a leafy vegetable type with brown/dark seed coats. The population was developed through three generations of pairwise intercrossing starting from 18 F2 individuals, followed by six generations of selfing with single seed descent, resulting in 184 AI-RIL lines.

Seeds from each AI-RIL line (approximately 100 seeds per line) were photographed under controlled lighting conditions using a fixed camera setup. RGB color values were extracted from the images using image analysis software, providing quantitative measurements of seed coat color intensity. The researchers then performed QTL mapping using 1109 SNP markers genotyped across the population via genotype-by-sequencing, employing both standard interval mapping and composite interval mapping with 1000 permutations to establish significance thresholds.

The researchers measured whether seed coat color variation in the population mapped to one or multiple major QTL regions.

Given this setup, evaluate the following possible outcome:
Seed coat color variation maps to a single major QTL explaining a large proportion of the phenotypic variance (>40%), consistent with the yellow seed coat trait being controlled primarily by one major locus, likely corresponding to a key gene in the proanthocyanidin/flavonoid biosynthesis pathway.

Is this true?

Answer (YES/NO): NO